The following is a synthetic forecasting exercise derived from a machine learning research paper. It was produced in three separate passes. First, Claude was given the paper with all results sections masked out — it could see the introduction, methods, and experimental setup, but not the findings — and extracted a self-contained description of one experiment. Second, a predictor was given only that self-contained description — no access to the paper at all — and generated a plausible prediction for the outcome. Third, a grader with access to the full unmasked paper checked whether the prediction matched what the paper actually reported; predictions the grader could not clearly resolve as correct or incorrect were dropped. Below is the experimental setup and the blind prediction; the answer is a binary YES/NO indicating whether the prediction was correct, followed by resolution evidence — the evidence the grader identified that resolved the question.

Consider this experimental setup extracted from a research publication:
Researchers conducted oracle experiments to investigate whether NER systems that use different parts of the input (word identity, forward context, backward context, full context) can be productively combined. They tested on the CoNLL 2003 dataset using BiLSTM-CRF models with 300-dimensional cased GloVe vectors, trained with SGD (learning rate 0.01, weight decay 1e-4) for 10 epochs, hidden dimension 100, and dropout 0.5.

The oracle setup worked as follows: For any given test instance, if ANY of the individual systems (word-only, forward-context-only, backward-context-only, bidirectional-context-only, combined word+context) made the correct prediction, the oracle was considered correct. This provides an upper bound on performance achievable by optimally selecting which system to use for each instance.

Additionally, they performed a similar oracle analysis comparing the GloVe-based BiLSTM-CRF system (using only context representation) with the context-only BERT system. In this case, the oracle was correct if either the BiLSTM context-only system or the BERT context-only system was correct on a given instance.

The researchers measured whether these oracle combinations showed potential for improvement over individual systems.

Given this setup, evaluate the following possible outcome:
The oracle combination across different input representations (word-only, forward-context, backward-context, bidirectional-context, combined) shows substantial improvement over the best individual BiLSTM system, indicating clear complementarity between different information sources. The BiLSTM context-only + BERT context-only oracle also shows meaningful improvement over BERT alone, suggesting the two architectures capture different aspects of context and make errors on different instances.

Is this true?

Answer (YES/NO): YES